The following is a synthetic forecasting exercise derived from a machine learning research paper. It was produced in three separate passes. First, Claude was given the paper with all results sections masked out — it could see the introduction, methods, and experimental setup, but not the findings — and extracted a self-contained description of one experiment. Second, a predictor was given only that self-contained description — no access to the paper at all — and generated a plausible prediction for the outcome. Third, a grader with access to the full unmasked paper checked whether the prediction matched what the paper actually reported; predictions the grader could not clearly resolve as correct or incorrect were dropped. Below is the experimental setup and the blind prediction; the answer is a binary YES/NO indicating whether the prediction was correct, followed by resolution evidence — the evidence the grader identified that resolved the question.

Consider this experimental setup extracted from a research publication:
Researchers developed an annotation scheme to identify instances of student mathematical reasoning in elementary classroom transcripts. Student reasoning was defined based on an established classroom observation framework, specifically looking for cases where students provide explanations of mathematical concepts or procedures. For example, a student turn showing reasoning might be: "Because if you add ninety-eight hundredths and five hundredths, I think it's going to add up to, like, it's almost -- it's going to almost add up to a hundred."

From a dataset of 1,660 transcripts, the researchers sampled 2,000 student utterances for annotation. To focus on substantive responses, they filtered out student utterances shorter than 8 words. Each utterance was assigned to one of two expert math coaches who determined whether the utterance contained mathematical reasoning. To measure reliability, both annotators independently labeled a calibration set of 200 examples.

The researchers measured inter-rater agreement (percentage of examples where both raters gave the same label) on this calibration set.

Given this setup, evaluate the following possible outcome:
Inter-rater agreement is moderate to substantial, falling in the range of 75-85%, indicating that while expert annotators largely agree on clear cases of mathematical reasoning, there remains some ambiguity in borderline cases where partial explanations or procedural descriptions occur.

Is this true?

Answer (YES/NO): NO